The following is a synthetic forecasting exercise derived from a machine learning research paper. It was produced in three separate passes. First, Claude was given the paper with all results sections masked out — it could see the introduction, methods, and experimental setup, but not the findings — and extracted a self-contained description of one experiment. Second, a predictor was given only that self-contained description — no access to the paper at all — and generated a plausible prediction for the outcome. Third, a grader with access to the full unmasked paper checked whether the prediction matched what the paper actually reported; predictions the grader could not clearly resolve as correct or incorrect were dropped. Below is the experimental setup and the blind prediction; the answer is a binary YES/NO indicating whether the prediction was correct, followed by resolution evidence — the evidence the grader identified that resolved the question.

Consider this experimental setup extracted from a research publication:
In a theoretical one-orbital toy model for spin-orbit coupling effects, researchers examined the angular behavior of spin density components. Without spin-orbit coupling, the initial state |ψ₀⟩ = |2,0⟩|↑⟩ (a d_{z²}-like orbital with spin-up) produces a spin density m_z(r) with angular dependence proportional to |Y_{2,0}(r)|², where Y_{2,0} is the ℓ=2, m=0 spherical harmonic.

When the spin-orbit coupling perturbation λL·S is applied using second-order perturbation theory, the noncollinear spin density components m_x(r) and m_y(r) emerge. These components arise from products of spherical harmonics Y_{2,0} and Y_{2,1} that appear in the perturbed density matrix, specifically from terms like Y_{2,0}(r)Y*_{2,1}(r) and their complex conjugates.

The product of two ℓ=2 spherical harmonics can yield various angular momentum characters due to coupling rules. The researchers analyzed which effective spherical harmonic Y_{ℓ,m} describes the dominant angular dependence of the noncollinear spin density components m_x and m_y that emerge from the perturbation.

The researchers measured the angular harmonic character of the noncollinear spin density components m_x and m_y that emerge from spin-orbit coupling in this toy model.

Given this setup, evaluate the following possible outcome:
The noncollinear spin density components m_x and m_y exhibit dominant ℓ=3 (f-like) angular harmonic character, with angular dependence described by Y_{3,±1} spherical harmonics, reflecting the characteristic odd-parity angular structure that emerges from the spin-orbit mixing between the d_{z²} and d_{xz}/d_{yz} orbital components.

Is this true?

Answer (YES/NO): NO